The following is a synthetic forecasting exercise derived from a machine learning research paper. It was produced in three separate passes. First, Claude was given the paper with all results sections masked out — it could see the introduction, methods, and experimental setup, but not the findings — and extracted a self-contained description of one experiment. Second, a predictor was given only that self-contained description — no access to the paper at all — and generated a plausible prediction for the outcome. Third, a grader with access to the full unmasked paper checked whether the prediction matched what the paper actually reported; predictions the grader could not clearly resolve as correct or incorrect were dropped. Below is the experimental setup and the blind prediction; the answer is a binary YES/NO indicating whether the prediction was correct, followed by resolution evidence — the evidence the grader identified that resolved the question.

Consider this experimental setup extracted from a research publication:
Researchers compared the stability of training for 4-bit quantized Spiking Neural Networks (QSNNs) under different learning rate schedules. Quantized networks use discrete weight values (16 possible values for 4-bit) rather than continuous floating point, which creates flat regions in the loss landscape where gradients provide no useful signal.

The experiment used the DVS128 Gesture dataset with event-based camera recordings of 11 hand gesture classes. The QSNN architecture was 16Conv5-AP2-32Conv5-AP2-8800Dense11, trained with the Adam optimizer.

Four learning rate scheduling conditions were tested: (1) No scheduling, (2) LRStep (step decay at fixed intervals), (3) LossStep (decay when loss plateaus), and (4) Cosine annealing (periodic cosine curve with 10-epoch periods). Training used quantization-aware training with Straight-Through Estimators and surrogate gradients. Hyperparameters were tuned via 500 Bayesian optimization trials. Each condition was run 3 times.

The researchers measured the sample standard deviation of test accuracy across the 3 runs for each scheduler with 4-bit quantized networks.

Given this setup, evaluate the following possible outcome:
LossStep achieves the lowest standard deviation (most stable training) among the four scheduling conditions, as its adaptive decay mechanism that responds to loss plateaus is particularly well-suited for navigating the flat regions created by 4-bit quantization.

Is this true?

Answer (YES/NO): NO